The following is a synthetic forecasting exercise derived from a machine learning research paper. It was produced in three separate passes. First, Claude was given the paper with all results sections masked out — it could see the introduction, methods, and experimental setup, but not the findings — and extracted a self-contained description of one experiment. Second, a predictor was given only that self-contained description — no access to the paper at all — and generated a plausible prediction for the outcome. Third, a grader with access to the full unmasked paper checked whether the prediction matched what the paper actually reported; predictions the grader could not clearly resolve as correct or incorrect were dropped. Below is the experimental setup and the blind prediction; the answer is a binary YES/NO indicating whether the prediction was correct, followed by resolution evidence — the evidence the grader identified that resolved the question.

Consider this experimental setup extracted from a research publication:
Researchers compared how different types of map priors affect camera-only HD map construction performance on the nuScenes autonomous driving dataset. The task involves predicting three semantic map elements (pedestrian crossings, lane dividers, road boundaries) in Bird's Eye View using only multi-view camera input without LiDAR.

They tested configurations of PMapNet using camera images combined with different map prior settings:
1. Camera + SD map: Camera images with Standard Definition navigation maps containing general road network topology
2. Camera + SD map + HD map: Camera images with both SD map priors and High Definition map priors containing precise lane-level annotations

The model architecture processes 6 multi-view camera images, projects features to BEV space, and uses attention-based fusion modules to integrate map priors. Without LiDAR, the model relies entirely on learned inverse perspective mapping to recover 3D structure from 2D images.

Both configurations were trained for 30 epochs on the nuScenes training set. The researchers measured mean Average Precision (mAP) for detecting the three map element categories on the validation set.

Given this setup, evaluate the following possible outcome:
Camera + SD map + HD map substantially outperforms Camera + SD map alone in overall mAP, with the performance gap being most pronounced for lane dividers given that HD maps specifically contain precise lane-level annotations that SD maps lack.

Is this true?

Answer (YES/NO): YES